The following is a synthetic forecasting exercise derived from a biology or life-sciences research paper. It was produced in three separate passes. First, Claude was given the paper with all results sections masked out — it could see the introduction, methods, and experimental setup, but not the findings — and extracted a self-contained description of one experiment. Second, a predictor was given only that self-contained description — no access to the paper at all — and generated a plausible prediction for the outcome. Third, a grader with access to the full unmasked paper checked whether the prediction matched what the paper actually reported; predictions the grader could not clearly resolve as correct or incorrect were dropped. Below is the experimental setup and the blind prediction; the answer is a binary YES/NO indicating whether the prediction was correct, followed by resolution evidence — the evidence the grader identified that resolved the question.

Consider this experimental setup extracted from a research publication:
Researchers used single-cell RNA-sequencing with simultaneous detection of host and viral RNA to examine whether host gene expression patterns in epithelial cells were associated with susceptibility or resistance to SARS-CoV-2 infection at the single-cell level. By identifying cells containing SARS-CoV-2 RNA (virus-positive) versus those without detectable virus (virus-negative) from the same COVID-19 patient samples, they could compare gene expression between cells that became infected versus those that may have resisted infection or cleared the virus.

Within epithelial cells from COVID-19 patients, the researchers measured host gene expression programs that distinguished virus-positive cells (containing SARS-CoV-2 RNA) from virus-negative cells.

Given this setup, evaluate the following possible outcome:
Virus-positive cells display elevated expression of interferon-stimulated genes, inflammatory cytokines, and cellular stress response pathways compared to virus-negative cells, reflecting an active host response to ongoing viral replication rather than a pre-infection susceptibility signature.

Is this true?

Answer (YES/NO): NO